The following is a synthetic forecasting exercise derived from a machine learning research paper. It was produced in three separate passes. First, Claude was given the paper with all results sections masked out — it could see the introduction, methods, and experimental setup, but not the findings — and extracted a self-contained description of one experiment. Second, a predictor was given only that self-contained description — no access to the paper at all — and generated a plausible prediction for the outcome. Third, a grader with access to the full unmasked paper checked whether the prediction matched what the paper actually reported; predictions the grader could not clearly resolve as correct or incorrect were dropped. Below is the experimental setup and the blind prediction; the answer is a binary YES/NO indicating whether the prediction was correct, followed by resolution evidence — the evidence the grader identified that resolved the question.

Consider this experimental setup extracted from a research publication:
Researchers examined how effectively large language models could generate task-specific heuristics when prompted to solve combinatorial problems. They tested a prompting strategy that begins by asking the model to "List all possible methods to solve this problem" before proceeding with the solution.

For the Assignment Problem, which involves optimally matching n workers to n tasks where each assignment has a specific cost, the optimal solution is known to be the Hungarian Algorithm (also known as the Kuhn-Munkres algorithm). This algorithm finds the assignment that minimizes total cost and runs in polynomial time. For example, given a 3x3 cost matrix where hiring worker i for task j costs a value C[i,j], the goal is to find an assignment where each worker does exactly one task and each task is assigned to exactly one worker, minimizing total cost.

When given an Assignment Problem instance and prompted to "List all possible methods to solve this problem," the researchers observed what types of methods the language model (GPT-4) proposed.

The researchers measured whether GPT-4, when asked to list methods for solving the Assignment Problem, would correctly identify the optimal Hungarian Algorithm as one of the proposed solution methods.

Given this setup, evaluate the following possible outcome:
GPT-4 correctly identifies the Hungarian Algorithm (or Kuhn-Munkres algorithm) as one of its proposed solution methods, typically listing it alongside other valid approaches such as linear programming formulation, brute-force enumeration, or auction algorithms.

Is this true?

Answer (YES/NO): YES